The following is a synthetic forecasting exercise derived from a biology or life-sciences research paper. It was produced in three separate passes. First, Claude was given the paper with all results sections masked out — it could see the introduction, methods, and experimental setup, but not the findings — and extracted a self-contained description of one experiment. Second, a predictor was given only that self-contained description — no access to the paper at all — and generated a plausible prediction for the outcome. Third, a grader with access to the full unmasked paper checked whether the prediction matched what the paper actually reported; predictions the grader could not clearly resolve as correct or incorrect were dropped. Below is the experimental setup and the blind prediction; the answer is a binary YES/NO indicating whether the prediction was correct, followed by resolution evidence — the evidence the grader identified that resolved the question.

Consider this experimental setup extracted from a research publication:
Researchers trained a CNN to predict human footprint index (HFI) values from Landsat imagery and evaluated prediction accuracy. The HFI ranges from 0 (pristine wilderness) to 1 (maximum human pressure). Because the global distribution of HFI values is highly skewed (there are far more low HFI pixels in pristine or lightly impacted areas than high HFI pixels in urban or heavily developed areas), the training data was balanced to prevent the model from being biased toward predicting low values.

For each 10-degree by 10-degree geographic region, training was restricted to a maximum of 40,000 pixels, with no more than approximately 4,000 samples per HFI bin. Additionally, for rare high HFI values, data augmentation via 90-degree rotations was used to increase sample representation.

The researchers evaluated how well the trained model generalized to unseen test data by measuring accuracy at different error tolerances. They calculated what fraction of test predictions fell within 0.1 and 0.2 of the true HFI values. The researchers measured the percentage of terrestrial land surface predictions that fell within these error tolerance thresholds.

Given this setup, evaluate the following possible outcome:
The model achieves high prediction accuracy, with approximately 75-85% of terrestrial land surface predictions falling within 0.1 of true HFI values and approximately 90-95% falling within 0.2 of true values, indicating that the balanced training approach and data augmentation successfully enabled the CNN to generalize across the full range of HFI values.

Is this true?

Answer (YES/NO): NO